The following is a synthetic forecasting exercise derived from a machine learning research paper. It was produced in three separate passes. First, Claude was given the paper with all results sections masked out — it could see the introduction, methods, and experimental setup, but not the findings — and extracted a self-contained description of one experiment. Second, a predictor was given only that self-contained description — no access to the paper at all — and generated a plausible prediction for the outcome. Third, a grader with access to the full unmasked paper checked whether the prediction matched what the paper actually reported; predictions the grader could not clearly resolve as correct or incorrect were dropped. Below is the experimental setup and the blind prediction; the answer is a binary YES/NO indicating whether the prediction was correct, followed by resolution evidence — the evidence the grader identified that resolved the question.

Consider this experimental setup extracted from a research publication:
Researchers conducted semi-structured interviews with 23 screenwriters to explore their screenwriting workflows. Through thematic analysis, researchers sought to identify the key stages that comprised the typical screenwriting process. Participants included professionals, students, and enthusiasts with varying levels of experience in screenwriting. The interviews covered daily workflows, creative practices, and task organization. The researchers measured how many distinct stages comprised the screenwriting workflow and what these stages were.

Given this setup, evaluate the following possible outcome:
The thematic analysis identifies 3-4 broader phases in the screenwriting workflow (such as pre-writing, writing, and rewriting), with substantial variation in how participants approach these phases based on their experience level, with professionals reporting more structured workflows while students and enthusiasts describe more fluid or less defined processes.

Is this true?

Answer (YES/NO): NO